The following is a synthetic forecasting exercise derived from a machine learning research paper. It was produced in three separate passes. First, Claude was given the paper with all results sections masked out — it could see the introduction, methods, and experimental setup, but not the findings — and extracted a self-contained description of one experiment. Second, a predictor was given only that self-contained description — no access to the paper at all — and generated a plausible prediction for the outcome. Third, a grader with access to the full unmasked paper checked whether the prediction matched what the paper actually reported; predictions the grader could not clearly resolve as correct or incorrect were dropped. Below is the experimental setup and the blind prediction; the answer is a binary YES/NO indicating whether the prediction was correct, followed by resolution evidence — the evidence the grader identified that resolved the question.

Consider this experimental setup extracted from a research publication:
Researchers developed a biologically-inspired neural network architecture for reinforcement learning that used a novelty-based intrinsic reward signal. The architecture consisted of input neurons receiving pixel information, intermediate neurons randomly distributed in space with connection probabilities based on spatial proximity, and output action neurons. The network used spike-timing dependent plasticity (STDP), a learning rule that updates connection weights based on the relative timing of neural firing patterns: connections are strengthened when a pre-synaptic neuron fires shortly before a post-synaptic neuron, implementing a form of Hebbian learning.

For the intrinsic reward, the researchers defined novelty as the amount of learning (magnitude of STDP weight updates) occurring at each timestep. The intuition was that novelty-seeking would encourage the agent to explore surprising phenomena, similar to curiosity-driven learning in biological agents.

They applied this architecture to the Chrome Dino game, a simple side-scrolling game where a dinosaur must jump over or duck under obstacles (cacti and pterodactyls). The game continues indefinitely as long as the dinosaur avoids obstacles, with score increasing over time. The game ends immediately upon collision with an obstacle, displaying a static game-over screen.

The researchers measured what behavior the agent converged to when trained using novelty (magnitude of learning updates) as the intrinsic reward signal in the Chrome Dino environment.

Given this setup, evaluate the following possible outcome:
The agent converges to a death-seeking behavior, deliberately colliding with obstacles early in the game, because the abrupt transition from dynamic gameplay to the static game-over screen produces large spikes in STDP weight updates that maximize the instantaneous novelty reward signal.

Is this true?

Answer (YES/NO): YES